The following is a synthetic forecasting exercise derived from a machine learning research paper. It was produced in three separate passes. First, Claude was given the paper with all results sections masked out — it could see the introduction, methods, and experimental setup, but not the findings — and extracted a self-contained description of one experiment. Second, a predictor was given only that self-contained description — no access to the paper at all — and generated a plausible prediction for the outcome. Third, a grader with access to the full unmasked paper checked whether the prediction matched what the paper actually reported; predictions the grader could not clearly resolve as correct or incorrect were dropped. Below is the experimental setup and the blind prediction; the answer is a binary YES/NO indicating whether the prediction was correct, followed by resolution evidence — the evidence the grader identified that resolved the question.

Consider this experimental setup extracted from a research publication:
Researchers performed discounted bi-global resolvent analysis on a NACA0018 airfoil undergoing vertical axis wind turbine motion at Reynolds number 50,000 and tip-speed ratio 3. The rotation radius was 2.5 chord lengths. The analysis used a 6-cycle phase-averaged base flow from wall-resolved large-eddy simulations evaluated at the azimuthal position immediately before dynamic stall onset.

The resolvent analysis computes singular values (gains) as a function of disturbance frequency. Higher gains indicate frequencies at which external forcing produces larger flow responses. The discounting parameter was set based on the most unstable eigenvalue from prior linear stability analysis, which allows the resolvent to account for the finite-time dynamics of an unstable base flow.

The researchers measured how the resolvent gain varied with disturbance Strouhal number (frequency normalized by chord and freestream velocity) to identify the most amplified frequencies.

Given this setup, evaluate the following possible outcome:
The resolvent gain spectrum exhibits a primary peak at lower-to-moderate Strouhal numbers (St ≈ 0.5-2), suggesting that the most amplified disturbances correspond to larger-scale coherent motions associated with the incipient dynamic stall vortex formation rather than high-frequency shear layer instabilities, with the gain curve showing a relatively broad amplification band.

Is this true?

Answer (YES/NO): NO